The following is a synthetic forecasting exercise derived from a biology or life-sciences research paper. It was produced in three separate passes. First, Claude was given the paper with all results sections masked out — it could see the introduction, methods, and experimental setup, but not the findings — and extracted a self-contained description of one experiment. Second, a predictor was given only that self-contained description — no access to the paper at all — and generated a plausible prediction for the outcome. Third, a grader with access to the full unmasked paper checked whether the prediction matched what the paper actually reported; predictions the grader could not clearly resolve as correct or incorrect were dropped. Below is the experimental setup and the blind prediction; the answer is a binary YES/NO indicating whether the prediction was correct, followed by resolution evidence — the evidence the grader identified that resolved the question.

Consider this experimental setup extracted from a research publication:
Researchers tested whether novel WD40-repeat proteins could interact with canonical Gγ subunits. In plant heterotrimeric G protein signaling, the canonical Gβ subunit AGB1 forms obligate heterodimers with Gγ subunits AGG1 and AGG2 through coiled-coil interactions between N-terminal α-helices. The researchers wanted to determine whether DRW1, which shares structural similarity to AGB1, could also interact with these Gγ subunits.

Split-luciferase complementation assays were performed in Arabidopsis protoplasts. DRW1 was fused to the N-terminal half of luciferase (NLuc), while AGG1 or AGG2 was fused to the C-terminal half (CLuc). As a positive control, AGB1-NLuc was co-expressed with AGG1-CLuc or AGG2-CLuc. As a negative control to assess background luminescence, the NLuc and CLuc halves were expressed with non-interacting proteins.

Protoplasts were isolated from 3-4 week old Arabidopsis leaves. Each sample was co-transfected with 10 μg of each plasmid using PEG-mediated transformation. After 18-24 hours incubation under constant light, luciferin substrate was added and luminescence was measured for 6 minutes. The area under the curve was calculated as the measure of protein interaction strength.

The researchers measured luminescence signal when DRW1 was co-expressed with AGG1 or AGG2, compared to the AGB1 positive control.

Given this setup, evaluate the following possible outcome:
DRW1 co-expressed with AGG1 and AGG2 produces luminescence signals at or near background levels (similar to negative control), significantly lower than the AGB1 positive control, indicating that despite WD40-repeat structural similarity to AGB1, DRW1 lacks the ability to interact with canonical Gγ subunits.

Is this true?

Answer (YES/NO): YES